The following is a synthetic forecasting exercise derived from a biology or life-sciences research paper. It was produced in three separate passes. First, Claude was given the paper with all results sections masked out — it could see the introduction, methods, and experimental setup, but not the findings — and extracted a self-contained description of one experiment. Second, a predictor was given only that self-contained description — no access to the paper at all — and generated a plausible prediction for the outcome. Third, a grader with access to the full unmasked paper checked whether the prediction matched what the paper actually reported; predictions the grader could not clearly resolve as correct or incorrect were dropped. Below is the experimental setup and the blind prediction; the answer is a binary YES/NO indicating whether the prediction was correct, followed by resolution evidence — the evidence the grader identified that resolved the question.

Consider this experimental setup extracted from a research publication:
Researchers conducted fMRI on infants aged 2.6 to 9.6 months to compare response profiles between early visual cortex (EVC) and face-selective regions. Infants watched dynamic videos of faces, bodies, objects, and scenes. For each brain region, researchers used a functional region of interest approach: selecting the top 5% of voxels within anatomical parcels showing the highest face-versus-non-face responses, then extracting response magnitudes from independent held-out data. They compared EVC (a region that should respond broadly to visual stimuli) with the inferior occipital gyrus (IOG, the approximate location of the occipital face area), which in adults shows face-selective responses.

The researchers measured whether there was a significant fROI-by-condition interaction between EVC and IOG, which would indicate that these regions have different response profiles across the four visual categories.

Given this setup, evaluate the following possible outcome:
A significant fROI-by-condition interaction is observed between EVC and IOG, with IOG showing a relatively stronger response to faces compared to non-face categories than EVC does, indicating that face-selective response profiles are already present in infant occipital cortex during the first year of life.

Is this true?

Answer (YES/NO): YES